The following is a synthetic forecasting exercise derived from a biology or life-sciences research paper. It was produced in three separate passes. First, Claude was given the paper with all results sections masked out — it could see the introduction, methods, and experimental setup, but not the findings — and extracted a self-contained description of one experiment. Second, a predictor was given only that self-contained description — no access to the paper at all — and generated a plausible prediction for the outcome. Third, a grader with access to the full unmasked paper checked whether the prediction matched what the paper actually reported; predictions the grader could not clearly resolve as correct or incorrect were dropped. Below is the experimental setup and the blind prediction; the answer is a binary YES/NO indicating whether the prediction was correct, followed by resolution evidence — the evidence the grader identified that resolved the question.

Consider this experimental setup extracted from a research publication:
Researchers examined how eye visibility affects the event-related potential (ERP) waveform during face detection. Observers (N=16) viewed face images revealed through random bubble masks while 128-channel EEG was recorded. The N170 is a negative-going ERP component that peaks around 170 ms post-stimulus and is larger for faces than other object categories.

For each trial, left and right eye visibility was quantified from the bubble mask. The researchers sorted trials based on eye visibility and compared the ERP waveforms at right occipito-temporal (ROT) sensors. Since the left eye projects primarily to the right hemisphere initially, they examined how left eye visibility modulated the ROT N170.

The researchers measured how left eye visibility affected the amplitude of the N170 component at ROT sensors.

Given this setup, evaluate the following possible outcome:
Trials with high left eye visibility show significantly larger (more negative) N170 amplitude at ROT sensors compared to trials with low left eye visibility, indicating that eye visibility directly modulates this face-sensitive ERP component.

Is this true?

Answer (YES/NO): YES